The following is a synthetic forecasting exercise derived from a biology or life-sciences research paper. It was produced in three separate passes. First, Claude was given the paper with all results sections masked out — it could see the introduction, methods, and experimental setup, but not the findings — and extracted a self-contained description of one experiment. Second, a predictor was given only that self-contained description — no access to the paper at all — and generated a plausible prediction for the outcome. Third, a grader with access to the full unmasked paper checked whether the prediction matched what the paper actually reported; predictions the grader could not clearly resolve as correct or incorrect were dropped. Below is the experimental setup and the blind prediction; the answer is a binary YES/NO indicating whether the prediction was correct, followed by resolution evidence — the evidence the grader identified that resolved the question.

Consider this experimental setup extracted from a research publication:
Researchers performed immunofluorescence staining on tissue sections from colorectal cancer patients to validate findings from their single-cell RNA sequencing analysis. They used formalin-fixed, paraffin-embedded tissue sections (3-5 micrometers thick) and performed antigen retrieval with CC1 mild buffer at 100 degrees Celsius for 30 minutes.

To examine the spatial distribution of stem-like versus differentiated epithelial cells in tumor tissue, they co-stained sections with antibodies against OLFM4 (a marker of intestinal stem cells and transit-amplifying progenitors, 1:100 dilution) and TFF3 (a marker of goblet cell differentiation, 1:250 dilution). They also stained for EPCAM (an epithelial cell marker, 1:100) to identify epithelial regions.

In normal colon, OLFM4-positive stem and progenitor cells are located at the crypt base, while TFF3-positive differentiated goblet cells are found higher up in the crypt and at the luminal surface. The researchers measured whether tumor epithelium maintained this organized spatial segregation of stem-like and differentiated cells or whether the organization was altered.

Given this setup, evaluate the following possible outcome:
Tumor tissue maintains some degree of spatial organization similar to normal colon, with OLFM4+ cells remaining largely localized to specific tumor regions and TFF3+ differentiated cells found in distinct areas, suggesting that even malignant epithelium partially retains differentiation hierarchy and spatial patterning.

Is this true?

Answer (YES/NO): NO